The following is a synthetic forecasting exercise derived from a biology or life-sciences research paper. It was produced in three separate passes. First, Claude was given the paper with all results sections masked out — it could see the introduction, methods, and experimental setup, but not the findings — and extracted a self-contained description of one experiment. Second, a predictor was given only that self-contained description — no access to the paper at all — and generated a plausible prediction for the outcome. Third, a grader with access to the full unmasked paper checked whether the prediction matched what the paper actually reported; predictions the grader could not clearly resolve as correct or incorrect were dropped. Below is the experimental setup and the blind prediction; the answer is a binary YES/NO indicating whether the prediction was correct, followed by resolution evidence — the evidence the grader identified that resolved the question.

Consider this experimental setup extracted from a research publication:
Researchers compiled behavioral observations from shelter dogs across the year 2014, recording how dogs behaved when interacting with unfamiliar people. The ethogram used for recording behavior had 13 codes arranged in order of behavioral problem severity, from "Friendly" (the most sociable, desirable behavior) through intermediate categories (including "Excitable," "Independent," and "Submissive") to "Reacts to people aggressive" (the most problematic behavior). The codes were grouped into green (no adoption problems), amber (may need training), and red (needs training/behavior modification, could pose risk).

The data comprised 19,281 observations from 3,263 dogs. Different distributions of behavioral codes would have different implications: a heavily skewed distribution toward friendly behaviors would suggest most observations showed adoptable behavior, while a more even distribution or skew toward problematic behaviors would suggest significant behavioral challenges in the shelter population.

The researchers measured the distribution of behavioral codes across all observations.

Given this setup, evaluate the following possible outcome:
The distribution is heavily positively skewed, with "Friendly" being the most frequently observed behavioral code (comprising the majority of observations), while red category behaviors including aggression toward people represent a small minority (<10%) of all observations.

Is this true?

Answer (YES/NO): YES